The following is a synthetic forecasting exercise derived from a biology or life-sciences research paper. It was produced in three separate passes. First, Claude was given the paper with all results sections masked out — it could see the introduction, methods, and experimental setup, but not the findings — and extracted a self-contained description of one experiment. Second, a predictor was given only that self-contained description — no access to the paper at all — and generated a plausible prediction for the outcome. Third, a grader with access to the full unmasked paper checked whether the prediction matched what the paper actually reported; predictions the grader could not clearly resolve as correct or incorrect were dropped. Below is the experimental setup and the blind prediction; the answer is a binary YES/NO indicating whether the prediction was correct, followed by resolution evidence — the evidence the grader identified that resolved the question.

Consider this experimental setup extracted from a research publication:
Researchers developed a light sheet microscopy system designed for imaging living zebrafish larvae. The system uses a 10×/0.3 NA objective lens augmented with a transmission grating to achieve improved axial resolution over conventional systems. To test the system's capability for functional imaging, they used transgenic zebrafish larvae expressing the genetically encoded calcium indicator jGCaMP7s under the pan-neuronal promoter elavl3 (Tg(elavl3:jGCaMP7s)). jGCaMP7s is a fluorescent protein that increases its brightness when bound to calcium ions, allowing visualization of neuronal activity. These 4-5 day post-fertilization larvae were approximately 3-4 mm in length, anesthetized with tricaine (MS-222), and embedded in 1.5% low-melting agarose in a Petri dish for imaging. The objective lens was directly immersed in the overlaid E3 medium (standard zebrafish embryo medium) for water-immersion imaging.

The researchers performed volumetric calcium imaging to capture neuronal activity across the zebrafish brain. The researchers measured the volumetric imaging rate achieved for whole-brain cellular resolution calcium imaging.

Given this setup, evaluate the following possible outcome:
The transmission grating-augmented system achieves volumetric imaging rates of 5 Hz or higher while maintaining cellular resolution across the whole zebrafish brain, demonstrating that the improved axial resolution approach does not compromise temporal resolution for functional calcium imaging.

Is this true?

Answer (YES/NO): NO